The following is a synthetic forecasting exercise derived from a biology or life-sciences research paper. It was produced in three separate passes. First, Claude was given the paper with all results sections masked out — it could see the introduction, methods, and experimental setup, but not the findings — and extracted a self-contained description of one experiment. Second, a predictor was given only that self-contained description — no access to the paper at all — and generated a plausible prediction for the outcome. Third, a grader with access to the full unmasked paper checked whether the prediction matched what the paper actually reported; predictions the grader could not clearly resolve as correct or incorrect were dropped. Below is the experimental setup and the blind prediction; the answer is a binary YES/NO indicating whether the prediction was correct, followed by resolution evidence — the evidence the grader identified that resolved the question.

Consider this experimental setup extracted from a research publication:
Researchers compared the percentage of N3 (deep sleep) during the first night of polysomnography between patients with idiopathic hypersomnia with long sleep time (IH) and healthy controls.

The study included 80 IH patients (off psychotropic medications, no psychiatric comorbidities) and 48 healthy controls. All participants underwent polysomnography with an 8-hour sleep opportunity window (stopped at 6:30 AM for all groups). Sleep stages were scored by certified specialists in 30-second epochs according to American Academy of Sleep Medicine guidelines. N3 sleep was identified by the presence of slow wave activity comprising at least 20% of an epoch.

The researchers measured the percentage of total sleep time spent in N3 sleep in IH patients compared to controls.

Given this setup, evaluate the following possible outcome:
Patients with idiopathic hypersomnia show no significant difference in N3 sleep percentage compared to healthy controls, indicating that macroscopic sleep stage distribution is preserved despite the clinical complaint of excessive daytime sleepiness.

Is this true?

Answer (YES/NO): NO